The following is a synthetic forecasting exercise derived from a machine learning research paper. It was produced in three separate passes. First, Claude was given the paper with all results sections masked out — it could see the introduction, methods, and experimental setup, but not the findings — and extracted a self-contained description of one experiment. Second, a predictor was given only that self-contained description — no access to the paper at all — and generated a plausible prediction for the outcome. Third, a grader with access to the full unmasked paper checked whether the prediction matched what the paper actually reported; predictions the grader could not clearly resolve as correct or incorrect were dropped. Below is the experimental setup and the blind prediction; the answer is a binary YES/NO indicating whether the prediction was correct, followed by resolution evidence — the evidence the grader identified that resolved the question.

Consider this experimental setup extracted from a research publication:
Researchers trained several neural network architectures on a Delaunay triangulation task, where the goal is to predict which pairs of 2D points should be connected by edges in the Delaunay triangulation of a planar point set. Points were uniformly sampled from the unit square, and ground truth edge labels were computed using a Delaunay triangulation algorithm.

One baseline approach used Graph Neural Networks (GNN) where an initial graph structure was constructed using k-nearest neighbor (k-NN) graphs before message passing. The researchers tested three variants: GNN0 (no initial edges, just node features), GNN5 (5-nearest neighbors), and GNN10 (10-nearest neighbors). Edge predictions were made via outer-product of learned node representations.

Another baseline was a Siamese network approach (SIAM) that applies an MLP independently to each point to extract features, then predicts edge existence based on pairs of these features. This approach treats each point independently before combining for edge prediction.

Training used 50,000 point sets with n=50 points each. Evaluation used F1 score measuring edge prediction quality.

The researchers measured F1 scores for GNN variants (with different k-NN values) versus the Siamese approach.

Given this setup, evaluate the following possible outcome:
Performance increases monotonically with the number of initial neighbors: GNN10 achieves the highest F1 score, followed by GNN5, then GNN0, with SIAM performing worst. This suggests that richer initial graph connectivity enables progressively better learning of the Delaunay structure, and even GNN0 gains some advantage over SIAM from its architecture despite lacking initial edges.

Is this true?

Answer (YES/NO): NO